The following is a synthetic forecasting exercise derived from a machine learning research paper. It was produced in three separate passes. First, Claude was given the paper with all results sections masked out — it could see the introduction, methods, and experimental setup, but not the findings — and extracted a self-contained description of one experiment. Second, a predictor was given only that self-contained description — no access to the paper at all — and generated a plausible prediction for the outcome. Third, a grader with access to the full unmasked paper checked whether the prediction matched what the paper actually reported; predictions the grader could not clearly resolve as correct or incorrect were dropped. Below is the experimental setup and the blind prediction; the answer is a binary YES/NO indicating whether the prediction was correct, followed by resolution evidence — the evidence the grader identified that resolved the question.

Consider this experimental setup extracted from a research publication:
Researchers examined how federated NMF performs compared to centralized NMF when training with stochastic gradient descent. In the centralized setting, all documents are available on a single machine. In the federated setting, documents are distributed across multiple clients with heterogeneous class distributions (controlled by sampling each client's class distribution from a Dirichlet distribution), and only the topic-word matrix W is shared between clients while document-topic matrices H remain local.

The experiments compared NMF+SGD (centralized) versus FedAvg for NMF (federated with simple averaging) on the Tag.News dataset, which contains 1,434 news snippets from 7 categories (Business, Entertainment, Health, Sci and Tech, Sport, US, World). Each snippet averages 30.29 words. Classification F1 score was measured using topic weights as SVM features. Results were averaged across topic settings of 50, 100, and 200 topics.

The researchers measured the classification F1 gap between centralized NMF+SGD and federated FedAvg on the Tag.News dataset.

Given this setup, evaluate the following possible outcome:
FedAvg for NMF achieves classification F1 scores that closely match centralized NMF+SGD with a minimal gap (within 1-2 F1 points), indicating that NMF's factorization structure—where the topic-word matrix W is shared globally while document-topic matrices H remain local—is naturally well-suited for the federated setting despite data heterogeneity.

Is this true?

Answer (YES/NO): NO